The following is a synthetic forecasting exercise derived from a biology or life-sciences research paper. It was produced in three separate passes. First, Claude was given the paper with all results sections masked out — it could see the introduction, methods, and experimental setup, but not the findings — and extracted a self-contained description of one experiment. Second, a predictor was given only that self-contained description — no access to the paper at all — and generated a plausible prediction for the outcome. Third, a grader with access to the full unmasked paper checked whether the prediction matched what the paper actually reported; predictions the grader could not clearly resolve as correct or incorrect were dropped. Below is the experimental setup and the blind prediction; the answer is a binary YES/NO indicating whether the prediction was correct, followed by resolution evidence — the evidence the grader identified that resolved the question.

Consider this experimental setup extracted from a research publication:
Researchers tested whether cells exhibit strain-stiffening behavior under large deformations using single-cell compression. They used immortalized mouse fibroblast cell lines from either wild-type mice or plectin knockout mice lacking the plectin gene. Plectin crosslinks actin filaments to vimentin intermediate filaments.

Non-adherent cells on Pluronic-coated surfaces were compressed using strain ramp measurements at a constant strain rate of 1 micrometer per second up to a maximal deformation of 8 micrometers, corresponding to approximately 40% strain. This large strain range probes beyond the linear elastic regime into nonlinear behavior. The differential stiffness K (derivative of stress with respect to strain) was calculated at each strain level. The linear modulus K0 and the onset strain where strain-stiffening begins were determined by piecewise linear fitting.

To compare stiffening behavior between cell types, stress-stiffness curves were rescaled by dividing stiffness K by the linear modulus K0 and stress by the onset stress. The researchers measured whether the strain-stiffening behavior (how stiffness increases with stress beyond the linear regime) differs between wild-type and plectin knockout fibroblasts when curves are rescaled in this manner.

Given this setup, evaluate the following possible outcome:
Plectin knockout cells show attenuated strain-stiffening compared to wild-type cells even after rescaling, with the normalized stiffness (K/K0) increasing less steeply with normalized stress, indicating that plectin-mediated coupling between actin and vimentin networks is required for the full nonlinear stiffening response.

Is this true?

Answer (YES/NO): NO